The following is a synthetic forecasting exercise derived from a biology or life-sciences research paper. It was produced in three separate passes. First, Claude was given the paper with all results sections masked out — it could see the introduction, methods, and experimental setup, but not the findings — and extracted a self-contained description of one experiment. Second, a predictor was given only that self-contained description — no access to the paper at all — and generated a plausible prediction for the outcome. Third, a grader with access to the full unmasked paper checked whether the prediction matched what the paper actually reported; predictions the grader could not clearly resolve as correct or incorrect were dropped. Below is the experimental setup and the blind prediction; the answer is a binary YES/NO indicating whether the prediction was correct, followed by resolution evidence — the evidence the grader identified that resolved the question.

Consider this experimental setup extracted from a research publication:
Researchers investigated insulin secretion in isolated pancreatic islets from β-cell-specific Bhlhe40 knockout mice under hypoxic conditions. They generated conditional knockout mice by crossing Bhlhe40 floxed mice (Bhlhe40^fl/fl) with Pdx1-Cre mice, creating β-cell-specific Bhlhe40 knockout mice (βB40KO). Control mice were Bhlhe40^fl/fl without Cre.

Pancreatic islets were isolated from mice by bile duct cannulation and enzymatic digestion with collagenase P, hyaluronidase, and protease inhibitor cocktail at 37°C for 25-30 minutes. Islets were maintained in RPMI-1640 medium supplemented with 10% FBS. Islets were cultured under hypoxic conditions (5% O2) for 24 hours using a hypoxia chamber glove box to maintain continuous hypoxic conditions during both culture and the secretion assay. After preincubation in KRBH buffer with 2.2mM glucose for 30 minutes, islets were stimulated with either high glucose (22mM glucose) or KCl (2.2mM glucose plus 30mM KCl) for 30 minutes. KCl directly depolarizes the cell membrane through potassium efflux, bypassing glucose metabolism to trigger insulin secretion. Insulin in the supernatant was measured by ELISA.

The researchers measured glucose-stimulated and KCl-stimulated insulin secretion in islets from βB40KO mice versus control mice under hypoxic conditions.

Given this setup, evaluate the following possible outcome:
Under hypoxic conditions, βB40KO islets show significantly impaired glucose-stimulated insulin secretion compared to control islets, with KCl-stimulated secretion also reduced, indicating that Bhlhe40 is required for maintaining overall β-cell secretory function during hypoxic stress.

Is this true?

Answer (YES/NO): NO